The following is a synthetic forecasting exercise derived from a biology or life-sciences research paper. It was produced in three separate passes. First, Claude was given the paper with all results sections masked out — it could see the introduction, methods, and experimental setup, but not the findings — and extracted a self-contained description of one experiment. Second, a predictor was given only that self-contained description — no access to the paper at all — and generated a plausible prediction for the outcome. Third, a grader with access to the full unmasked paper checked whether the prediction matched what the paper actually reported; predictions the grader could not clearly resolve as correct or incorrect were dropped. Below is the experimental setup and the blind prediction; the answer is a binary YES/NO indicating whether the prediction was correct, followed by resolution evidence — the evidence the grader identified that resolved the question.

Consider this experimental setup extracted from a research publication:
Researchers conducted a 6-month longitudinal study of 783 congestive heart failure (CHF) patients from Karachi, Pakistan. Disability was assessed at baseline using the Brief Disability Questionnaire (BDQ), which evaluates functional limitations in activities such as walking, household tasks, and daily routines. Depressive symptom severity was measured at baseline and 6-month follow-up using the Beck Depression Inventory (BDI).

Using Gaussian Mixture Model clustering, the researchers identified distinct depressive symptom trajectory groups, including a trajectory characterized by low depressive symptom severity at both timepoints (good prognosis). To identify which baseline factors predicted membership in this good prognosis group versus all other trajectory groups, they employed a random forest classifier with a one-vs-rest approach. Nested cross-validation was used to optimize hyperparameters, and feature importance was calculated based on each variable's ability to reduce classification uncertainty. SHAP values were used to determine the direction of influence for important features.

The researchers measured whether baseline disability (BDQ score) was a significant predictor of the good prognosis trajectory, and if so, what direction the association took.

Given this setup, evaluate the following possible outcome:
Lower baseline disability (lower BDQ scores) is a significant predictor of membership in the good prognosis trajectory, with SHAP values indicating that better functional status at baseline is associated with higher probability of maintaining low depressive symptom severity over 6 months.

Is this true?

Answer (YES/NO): YES